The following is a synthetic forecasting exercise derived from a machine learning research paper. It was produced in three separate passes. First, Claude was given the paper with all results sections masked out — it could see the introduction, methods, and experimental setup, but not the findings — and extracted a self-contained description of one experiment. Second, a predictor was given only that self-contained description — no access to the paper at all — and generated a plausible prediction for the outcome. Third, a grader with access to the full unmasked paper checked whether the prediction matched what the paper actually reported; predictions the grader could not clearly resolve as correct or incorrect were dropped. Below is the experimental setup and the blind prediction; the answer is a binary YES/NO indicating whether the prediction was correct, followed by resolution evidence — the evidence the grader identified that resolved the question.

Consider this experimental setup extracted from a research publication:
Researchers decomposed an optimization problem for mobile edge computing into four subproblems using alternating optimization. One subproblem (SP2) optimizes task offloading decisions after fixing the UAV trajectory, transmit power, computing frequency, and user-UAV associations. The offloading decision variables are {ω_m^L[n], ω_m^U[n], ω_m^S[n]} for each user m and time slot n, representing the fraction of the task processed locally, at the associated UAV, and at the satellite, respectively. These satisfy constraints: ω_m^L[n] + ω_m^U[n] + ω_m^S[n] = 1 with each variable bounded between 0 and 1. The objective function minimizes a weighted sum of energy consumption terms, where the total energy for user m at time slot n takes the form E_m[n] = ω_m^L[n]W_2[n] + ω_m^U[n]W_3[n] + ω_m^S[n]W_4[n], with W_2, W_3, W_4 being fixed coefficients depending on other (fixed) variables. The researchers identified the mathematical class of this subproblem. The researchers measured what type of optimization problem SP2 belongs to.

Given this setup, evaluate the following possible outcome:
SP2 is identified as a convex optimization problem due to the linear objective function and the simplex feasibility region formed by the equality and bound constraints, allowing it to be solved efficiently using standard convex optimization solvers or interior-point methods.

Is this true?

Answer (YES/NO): NO